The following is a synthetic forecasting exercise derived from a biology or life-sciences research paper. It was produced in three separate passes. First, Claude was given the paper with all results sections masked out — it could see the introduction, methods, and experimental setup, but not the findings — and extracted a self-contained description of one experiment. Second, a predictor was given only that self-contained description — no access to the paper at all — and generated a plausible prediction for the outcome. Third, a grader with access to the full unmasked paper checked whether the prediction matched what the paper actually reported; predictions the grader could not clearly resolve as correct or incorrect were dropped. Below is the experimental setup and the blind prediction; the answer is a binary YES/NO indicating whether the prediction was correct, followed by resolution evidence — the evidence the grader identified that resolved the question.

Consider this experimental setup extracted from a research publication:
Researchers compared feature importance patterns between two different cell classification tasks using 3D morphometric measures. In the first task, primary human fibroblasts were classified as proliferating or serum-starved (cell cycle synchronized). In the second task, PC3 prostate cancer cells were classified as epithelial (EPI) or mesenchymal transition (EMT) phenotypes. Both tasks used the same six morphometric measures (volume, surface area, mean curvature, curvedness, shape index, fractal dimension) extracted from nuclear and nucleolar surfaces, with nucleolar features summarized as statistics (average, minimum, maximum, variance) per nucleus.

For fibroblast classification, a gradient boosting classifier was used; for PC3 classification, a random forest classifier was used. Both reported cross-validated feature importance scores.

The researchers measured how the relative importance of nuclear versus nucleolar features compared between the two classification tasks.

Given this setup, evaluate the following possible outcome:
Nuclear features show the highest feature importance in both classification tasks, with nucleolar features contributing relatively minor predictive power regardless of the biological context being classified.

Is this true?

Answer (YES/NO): NO